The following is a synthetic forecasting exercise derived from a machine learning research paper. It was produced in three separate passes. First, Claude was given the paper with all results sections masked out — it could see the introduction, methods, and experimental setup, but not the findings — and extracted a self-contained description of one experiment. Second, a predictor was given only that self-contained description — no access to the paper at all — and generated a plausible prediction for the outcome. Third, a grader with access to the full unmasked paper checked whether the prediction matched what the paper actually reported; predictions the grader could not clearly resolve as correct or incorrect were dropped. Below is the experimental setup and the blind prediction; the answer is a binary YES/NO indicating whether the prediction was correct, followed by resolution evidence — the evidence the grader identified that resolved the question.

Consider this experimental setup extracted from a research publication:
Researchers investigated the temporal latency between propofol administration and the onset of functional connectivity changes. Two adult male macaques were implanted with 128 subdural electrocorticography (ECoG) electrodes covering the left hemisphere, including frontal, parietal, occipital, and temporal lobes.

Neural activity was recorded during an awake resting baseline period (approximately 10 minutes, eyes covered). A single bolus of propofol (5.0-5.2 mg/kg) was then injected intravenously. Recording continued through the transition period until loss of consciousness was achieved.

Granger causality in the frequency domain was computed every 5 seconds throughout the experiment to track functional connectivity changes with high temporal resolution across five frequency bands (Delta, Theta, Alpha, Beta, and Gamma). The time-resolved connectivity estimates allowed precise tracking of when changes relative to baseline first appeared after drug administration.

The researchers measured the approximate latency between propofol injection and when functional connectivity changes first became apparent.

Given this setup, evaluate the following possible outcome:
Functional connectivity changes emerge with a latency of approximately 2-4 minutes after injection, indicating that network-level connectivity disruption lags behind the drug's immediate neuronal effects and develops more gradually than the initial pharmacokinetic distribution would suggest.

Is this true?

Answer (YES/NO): NO